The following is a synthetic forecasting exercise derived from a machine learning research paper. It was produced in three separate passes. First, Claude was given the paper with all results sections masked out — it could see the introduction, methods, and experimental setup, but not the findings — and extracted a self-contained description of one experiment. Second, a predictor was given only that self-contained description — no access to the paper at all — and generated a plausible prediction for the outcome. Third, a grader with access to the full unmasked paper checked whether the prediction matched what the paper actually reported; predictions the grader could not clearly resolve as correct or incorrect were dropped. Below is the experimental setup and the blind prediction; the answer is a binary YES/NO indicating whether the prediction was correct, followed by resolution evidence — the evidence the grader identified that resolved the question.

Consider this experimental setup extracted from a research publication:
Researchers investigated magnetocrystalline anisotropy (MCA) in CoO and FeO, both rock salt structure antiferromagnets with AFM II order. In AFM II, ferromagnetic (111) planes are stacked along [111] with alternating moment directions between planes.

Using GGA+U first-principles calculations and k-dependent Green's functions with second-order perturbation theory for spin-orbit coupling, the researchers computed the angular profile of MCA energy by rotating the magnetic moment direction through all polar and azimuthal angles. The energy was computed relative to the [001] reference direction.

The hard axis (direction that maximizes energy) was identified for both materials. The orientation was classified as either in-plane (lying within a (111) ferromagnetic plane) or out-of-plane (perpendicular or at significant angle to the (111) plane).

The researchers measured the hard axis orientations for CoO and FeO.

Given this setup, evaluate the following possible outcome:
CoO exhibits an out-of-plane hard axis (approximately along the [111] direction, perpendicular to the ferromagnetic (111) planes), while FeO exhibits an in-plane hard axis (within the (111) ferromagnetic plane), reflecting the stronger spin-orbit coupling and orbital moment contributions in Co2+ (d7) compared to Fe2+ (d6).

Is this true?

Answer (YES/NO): YES